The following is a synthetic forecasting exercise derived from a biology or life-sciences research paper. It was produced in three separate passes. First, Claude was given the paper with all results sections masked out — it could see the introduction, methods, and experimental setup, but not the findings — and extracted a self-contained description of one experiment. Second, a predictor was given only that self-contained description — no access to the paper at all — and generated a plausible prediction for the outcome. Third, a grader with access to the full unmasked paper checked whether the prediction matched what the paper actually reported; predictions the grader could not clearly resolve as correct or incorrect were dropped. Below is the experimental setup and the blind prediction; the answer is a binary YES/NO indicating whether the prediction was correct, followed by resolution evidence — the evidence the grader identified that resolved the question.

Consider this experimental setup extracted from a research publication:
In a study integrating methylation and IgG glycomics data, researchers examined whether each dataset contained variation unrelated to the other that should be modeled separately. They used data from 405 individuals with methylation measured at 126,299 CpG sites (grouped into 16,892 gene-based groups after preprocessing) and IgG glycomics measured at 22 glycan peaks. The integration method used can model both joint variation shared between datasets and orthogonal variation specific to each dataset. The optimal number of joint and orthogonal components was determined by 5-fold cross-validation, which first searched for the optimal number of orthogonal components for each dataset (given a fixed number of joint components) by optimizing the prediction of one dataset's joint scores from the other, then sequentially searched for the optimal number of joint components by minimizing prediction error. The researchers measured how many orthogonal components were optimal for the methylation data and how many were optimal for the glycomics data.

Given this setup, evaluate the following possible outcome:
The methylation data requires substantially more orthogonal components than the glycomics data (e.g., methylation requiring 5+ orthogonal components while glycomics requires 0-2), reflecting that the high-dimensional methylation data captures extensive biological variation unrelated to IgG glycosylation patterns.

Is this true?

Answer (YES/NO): NO